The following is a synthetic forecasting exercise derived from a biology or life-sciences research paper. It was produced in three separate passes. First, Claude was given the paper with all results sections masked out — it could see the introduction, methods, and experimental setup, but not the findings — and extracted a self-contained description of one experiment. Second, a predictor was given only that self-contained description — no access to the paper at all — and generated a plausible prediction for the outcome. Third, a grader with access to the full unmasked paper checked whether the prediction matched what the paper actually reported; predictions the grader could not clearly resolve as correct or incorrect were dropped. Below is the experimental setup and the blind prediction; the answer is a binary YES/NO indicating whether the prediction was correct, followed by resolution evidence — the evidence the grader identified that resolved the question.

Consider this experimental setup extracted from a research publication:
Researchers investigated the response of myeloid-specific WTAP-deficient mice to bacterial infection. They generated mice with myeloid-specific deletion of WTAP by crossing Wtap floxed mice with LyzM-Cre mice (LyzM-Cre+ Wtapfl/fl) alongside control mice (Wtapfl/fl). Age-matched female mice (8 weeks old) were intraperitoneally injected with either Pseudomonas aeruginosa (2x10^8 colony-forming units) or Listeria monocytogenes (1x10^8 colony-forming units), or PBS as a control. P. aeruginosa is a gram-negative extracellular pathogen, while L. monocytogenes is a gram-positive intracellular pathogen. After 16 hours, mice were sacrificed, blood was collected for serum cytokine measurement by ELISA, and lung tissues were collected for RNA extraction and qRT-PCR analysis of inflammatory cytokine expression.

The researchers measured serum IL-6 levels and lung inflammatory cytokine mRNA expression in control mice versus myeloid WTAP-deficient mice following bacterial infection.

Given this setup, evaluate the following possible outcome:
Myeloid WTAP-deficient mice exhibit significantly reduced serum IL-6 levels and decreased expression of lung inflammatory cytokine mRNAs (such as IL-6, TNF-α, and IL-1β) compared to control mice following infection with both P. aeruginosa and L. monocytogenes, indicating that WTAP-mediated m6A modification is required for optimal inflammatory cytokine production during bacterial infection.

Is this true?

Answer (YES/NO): NO